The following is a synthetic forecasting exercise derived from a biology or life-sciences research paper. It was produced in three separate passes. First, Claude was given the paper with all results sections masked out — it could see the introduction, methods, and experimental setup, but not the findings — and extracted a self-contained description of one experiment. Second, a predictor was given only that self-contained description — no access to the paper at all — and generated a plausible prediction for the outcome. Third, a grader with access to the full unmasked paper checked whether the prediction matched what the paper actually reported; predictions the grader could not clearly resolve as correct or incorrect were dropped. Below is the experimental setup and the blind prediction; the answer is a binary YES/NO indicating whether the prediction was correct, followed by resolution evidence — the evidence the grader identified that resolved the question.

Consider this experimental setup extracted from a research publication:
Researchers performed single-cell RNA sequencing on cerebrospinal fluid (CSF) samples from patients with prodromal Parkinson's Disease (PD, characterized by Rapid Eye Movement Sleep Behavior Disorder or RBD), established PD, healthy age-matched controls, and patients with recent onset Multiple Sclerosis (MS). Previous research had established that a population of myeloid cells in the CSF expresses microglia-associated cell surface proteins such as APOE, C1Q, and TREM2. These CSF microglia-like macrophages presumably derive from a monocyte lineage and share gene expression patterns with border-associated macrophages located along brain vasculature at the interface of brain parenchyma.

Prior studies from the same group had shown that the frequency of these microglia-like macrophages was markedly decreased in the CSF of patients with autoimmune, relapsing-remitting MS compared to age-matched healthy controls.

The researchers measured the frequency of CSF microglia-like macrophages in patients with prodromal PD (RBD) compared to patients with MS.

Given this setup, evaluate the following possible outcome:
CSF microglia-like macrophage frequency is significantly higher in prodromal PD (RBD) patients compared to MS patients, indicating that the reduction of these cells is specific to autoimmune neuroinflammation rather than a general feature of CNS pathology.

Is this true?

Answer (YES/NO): YES